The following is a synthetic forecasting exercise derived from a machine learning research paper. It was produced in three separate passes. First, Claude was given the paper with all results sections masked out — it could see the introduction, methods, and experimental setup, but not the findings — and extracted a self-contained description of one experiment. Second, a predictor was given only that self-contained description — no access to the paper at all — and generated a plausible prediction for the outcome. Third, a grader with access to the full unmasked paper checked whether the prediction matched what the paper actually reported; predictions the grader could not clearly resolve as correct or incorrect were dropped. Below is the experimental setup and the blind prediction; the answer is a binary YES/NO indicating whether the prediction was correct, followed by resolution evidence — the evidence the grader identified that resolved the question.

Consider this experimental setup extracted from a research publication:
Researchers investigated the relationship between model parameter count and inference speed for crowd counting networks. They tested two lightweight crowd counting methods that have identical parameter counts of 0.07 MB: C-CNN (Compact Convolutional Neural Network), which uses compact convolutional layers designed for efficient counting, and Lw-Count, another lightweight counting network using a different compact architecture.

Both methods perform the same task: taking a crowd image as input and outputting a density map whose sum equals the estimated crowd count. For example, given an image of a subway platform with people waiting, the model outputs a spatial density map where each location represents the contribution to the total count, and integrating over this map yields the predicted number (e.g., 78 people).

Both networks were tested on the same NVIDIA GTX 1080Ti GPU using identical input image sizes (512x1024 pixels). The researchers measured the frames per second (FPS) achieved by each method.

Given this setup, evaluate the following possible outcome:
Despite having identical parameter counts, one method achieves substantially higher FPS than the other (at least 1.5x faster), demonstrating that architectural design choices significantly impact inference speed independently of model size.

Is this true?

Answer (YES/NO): NO